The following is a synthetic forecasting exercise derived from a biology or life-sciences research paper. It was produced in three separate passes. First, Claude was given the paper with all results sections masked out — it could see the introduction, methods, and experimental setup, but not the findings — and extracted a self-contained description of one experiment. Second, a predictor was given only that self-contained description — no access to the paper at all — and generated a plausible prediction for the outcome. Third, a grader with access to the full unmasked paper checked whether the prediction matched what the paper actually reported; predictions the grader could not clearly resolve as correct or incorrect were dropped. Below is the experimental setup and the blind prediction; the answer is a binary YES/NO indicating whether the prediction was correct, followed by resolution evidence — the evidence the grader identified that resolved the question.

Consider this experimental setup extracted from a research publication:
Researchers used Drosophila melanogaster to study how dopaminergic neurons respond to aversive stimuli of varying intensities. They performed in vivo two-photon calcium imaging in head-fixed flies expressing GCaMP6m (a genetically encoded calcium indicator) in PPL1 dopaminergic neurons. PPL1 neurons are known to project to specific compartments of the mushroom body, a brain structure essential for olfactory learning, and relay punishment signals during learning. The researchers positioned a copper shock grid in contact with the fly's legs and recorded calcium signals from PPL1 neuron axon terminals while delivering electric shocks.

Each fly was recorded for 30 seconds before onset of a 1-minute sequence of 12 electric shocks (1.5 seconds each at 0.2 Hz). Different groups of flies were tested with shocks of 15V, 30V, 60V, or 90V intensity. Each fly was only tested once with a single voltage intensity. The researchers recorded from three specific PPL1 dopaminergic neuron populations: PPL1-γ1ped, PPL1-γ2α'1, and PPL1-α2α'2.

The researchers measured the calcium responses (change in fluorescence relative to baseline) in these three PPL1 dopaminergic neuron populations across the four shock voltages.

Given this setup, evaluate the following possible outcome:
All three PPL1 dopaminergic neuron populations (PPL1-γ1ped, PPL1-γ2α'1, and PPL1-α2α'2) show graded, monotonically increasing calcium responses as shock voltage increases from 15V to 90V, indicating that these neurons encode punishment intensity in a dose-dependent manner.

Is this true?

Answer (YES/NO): NO